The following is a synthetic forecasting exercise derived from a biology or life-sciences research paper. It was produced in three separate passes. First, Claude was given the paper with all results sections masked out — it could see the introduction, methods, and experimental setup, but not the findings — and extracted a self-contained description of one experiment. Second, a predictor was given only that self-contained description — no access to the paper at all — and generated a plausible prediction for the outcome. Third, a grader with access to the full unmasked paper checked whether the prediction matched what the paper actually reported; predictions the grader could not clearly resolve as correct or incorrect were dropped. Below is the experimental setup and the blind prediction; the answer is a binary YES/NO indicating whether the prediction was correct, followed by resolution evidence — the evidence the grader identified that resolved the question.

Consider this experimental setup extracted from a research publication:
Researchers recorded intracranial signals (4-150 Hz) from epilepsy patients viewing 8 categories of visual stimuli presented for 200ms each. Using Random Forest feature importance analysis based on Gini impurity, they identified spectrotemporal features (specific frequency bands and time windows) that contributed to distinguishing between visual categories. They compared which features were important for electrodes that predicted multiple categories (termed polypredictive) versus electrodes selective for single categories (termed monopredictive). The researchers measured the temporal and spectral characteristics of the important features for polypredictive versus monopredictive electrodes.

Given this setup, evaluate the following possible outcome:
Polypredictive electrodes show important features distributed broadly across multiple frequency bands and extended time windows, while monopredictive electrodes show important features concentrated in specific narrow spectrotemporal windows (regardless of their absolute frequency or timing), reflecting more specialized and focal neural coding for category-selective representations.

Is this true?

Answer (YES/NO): NO